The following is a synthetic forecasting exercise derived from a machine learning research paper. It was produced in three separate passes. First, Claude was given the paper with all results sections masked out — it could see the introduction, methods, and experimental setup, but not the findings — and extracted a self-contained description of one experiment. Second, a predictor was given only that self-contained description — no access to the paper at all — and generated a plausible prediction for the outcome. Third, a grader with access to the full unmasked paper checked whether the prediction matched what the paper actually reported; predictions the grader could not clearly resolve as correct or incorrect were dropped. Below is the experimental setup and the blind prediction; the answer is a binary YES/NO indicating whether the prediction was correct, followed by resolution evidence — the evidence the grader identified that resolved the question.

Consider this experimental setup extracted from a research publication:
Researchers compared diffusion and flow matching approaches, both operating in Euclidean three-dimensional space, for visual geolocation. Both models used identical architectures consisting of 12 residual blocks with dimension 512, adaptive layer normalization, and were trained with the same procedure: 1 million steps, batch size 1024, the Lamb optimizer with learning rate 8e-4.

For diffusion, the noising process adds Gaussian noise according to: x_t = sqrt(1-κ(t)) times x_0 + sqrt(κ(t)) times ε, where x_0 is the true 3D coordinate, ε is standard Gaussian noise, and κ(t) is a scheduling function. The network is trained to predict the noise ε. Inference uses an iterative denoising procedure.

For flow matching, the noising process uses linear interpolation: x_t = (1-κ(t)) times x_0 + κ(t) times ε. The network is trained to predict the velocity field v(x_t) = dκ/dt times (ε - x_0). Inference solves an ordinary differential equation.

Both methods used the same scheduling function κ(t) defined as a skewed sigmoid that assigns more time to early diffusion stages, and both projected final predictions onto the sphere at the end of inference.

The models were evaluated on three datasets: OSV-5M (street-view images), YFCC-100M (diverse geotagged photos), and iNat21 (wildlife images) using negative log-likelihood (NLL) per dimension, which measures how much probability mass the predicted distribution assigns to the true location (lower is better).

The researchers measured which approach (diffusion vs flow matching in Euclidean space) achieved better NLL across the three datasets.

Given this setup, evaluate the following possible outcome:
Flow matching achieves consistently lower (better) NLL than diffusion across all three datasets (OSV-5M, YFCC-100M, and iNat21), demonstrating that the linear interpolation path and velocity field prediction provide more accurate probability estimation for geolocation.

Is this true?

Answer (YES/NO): YES